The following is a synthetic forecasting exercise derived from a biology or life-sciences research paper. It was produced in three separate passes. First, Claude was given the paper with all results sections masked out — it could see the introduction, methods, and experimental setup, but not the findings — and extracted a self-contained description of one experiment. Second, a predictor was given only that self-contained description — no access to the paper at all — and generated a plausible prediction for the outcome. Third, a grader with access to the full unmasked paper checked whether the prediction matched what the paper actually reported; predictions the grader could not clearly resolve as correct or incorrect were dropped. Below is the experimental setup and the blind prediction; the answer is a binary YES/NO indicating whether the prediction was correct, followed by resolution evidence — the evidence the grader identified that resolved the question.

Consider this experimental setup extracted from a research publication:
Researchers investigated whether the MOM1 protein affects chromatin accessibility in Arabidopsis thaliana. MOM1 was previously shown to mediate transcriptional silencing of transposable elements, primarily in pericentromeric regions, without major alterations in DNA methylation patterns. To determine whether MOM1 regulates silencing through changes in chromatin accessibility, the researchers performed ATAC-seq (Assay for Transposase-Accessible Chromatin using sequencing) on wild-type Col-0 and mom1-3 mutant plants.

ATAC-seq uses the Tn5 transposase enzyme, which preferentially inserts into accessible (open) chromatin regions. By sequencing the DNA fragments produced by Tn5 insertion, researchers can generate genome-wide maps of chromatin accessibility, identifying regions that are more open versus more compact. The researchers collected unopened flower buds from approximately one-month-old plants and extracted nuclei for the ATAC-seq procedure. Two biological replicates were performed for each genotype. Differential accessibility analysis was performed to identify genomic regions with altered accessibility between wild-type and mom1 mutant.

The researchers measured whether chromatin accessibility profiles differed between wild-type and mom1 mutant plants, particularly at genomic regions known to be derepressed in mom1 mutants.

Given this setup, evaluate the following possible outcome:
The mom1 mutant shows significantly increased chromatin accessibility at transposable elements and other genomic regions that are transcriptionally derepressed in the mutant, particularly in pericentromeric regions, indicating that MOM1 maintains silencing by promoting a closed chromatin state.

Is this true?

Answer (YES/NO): NO